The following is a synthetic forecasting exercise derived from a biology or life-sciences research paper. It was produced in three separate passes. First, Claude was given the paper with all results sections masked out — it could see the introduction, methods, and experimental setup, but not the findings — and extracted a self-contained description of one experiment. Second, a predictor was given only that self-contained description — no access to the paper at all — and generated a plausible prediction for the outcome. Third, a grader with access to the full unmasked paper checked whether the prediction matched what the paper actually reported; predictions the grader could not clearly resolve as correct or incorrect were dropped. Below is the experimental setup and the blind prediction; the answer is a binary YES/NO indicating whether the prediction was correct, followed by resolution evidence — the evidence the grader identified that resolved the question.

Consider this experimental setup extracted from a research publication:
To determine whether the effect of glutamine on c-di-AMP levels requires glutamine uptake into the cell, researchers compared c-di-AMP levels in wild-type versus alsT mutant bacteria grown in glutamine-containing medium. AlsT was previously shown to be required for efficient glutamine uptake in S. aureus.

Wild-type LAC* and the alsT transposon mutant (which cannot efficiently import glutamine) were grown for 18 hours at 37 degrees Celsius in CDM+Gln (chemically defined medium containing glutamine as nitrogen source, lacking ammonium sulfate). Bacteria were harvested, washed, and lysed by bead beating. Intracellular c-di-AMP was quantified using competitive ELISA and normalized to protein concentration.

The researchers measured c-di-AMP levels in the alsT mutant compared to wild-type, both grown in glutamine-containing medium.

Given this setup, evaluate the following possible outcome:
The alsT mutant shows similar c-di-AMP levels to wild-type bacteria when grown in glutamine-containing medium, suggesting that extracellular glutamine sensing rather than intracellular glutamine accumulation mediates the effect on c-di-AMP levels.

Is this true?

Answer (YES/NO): NO